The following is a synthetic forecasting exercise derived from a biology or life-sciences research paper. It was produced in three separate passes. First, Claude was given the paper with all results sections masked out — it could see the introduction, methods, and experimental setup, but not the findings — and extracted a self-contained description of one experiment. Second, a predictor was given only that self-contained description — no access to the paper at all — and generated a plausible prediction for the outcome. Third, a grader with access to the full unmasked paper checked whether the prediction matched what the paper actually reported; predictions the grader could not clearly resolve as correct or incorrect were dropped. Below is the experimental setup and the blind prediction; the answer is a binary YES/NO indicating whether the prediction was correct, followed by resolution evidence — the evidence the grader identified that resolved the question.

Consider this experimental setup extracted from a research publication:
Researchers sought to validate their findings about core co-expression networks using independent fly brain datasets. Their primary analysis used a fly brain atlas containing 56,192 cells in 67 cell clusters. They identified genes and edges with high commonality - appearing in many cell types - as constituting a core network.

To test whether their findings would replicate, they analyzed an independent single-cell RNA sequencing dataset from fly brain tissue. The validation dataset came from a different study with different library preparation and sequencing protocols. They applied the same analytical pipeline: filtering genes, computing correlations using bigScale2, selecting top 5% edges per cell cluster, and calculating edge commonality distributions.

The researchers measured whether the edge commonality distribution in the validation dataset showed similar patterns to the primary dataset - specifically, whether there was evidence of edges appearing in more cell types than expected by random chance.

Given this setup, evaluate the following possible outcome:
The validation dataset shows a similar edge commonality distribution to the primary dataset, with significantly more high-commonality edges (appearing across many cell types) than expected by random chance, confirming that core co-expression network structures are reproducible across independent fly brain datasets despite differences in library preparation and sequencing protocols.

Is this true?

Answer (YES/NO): YES